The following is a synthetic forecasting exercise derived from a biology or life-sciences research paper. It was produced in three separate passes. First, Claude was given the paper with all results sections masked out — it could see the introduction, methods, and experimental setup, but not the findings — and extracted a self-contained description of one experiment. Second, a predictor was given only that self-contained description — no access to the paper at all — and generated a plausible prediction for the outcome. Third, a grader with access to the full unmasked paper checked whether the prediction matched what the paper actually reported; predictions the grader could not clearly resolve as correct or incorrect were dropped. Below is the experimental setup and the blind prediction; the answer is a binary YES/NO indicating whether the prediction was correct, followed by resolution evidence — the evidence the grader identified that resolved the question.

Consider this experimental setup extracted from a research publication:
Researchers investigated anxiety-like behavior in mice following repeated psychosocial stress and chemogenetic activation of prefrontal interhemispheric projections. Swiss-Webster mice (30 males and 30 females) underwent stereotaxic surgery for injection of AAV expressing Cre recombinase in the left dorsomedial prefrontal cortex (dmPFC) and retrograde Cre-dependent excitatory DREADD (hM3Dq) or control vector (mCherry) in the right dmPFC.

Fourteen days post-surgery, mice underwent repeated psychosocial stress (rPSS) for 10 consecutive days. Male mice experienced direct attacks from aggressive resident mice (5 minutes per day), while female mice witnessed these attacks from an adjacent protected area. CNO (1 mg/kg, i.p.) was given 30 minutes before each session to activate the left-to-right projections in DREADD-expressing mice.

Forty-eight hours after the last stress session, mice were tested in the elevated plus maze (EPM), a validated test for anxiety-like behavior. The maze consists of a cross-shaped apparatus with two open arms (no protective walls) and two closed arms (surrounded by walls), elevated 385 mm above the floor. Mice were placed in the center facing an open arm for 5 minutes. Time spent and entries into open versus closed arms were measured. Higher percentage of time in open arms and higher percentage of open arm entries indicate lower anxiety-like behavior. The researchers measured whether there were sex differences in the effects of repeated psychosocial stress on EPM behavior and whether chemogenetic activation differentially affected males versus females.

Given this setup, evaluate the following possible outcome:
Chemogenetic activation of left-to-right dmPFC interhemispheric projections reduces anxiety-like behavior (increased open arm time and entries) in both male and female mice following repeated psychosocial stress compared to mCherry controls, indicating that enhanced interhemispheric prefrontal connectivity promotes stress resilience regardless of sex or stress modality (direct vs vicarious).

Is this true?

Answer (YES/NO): NO